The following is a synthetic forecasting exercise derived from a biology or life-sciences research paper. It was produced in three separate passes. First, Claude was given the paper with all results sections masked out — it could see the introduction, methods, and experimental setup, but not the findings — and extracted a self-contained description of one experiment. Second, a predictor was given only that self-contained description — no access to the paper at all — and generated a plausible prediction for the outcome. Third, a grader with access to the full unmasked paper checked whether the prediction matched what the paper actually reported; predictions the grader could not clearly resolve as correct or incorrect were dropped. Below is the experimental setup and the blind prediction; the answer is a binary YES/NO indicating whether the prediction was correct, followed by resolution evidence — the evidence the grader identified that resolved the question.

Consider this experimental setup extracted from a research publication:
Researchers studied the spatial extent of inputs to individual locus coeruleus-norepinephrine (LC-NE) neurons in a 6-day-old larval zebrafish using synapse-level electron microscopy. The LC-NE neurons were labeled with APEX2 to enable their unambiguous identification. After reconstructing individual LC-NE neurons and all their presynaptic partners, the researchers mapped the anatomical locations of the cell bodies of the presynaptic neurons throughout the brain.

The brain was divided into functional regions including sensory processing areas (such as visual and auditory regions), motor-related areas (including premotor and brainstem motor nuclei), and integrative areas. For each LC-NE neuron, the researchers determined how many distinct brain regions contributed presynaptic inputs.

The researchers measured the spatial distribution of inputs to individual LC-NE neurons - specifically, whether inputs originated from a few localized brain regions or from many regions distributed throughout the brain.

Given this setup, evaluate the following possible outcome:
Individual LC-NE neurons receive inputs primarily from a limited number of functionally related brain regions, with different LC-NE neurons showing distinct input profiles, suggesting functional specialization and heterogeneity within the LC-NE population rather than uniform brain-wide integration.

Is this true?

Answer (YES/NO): NO